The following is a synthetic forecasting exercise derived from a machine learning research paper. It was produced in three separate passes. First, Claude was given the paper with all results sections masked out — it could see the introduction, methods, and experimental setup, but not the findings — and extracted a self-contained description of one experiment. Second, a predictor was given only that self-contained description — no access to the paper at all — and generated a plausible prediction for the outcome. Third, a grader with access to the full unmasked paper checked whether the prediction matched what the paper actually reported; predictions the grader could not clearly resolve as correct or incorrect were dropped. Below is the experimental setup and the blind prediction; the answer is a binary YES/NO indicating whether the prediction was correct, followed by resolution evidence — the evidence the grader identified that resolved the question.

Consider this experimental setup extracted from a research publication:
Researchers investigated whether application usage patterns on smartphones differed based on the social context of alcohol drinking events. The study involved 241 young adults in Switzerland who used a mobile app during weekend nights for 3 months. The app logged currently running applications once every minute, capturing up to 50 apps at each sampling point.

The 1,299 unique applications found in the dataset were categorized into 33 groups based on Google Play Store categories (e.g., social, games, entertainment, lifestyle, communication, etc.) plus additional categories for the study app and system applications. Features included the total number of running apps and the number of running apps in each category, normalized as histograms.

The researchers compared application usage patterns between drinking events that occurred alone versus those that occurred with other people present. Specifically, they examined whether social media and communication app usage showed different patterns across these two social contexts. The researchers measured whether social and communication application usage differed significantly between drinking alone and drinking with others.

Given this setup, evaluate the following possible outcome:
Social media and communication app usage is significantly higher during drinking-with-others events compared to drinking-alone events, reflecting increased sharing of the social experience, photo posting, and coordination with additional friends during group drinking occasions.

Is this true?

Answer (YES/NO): NO